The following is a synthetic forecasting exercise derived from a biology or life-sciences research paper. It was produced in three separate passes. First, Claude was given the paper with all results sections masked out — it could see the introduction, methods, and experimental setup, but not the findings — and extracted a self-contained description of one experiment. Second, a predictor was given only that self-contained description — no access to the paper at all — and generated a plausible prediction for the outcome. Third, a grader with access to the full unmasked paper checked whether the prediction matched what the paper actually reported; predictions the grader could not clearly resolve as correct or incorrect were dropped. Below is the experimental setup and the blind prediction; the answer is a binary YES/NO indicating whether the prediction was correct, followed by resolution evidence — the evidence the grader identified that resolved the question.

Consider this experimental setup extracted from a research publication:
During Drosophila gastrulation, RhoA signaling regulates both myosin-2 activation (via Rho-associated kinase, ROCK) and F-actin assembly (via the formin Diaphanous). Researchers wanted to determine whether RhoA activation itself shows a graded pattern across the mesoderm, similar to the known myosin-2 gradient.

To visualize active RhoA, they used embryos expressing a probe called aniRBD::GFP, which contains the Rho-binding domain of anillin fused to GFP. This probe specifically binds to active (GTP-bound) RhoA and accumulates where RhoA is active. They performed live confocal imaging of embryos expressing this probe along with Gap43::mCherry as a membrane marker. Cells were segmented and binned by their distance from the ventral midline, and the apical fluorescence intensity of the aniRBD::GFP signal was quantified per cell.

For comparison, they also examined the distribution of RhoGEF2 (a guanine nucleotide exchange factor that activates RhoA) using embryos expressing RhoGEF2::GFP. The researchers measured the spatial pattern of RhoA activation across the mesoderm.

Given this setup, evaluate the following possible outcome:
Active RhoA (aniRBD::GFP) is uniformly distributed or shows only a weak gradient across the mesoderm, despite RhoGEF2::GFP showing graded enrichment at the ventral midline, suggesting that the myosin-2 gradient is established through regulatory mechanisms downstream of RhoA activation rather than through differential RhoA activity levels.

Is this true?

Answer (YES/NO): NO